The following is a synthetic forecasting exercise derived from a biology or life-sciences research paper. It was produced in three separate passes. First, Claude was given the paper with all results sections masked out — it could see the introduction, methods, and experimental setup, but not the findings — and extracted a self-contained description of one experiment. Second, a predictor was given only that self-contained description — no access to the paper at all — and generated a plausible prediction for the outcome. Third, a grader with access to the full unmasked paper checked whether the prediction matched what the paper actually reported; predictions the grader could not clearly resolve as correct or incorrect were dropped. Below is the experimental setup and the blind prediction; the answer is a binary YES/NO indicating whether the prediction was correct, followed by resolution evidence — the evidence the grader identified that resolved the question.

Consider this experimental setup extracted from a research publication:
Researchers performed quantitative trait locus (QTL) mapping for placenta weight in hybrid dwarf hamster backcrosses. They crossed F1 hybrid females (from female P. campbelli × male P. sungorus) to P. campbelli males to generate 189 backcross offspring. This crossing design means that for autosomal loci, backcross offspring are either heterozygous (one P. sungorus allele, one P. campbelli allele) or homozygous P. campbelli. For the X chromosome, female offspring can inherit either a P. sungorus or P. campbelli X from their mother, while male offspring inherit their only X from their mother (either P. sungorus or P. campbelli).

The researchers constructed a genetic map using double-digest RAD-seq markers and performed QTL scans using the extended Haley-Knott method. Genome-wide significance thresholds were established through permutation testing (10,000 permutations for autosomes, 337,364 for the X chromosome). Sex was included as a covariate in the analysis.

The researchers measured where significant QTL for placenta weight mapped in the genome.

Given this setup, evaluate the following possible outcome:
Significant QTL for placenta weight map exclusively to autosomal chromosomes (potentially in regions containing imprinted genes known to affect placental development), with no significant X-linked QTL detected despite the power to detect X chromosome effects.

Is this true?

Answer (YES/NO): NO